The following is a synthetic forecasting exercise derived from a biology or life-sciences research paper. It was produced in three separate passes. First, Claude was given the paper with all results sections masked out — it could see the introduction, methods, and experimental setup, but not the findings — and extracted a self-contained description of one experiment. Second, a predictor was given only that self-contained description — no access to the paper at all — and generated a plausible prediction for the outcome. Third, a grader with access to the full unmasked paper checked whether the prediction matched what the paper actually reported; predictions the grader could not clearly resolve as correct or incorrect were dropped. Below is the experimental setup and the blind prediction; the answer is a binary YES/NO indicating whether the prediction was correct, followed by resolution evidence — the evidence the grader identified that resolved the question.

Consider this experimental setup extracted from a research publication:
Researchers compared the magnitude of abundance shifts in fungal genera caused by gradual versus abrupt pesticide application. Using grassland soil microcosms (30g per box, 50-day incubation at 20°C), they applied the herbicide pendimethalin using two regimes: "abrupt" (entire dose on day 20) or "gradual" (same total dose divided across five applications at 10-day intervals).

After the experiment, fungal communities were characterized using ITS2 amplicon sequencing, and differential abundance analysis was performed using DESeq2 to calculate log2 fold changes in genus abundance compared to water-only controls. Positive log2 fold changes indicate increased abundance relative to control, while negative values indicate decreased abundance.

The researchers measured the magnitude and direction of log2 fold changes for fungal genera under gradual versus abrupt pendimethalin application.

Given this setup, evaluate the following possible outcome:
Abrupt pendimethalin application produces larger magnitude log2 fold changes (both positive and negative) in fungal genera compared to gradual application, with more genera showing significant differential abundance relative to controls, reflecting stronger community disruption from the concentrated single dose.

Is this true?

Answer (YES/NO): NO